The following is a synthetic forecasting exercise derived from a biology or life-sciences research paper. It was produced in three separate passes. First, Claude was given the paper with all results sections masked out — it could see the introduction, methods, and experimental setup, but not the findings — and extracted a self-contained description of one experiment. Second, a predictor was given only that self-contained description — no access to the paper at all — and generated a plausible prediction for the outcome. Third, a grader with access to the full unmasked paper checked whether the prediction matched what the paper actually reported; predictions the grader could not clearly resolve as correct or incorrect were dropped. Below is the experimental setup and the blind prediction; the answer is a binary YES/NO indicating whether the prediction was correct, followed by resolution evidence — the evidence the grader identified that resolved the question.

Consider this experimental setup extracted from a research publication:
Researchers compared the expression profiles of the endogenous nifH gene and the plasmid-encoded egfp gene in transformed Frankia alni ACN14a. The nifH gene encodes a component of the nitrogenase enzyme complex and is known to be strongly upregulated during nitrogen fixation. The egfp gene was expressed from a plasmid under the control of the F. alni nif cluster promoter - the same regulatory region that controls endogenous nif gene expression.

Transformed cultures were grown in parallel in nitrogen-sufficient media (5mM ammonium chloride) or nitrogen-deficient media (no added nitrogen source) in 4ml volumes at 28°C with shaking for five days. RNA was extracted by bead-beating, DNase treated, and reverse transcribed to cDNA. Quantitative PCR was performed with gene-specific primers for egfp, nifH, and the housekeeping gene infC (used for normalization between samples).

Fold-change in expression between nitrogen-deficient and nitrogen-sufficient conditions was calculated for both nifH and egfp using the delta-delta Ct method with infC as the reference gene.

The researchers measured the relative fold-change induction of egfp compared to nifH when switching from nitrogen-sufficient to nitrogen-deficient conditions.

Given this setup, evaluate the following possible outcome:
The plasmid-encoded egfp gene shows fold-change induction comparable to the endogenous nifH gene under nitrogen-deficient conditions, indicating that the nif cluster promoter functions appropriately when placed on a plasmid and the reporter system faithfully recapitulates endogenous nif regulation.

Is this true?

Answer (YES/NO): NO